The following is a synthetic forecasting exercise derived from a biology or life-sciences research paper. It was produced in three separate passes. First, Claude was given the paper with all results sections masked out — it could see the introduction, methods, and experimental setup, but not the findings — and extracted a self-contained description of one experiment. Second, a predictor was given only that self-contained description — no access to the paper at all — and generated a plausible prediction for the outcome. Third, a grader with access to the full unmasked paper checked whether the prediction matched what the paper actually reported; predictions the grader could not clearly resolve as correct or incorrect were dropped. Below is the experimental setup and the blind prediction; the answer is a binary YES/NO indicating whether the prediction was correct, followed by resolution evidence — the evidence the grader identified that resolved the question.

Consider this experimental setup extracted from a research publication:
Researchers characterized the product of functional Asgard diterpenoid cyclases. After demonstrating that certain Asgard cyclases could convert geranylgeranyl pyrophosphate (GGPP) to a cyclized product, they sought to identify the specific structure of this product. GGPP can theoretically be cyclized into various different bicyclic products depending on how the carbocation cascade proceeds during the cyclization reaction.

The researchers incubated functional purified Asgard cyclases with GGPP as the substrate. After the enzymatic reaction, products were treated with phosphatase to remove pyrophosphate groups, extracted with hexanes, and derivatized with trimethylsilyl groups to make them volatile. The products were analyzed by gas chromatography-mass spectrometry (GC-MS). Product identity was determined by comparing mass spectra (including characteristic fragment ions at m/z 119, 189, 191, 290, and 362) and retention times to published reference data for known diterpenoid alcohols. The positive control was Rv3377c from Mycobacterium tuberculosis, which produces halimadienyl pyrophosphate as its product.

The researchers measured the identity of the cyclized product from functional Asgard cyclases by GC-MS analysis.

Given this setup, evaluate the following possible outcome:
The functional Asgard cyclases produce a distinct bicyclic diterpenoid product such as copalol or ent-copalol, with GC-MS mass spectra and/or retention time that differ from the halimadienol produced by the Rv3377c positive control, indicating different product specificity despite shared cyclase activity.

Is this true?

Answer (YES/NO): NO